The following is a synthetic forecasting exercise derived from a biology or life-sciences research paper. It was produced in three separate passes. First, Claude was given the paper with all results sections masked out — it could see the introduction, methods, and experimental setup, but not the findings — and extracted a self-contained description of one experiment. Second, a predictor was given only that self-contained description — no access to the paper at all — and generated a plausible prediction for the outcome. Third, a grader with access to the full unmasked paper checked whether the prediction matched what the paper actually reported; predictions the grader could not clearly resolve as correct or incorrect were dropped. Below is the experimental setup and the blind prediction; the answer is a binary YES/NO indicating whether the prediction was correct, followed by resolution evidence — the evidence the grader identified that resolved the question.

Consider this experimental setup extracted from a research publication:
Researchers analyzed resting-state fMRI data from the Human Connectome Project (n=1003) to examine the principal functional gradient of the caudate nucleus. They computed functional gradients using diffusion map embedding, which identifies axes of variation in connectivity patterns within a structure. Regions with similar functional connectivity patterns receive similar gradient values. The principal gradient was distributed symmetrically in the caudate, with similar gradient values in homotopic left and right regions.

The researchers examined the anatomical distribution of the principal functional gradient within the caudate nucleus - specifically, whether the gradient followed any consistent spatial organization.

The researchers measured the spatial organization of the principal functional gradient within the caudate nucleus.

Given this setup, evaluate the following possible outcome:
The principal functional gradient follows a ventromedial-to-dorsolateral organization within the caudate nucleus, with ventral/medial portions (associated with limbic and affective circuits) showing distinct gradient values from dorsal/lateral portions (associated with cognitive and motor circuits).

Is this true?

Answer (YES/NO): NO